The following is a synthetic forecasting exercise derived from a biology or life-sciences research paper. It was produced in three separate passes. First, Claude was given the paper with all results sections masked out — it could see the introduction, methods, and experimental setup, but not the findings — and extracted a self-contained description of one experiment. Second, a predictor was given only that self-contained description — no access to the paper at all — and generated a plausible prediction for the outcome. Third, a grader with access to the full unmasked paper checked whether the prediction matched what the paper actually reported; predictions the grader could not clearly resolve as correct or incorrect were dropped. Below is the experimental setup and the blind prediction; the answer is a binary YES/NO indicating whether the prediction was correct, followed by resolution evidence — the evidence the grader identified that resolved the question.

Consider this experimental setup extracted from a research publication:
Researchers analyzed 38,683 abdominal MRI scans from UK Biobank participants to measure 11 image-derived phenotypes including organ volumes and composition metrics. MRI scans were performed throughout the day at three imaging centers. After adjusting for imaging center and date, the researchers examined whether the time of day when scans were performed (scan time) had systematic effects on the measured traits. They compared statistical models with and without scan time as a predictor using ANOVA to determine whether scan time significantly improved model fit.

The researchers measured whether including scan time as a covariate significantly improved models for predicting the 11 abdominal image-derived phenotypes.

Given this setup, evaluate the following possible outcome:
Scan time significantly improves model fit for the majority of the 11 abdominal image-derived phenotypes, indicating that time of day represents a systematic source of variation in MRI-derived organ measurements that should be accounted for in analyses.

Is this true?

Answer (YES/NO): YES